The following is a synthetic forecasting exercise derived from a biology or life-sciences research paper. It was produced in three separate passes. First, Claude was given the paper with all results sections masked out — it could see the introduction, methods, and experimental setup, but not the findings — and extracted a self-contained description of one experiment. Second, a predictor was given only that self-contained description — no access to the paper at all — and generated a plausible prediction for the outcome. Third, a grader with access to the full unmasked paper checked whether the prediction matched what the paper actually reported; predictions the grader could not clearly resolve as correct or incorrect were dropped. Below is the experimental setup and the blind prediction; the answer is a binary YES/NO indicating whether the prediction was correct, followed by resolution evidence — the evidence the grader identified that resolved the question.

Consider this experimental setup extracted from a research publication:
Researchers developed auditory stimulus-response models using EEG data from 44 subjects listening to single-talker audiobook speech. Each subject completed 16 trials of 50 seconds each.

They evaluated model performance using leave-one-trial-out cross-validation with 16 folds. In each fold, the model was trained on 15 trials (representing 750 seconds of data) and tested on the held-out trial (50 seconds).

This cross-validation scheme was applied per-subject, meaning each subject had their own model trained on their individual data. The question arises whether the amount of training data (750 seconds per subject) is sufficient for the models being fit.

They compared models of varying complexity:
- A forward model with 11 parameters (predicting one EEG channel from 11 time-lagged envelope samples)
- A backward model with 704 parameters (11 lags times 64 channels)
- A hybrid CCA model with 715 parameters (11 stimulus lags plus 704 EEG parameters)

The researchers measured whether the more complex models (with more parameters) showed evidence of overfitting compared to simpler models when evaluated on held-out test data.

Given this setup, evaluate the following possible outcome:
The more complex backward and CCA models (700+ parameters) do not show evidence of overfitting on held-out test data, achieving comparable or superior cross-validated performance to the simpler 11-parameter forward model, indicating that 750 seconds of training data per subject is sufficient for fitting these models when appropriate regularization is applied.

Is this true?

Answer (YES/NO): YES